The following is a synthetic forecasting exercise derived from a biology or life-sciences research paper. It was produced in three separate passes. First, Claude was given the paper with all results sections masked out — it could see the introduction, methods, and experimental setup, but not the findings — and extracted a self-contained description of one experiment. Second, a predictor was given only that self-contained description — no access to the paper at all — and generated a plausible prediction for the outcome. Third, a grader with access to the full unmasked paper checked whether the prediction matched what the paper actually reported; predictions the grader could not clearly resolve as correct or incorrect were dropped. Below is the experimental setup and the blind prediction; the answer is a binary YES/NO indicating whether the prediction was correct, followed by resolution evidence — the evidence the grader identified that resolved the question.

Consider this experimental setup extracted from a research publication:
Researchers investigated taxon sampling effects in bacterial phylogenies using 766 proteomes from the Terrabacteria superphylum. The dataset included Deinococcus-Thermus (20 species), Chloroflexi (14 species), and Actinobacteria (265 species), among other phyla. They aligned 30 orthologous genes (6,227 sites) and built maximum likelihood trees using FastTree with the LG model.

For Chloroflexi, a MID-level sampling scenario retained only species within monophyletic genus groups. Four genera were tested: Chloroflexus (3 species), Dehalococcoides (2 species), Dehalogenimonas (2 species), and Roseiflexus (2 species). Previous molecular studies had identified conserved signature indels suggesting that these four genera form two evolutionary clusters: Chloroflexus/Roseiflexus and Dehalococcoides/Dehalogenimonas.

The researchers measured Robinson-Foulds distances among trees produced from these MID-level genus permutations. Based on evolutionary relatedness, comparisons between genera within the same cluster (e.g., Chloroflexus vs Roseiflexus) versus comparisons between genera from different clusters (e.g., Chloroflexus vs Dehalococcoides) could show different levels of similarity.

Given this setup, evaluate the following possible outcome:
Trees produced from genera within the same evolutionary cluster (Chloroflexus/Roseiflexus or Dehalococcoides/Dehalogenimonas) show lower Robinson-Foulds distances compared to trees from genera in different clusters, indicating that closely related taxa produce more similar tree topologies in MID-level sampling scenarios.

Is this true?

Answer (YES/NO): YES